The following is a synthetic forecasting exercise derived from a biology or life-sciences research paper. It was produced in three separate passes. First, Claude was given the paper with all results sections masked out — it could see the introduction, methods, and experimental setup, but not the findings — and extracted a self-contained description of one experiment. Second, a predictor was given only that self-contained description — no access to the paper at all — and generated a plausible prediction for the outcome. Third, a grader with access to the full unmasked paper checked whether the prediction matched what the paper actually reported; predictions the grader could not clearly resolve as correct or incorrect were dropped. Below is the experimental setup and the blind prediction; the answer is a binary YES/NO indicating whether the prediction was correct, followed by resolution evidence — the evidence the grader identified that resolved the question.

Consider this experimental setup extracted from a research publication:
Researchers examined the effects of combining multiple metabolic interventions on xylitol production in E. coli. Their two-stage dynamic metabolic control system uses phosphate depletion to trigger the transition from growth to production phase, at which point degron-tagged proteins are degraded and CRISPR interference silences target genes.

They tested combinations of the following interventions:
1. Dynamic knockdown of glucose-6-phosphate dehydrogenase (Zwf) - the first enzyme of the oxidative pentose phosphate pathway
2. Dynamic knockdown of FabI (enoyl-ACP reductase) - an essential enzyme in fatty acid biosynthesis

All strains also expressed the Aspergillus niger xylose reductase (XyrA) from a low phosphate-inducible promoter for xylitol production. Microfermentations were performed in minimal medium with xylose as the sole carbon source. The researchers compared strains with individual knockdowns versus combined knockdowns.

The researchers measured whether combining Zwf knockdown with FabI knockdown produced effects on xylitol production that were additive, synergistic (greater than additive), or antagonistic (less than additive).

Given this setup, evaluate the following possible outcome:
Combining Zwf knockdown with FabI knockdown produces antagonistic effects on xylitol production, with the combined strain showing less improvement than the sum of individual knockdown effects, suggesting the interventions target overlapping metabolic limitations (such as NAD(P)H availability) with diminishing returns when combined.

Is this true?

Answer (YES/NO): NO